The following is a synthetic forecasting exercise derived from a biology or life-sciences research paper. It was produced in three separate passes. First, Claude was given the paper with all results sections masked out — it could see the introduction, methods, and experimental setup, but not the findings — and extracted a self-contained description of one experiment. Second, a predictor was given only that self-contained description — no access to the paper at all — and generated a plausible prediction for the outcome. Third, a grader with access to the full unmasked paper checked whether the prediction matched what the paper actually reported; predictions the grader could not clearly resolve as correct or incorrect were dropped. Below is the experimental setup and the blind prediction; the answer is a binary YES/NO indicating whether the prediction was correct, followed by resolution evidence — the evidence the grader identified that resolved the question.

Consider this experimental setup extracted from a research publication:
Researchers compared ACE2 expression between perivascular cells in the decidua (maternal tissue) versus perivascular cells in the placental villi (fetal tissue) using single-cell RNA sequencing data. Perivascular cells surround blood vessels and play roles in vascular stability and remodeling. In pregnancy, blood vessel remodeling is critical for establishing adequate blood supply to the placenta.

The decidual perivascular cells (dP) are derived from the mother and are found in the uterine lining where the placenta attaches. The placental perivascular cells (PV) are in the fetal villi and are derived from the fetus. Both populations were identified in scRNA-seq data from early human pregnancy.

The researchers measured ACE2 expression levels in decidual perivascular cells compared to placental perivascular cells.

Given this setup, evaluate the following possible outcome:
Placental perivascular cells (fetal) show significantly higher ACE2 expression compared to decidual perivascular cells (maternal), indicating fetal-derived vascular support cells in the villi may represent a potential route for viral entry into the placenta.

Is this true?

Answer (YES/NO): NO